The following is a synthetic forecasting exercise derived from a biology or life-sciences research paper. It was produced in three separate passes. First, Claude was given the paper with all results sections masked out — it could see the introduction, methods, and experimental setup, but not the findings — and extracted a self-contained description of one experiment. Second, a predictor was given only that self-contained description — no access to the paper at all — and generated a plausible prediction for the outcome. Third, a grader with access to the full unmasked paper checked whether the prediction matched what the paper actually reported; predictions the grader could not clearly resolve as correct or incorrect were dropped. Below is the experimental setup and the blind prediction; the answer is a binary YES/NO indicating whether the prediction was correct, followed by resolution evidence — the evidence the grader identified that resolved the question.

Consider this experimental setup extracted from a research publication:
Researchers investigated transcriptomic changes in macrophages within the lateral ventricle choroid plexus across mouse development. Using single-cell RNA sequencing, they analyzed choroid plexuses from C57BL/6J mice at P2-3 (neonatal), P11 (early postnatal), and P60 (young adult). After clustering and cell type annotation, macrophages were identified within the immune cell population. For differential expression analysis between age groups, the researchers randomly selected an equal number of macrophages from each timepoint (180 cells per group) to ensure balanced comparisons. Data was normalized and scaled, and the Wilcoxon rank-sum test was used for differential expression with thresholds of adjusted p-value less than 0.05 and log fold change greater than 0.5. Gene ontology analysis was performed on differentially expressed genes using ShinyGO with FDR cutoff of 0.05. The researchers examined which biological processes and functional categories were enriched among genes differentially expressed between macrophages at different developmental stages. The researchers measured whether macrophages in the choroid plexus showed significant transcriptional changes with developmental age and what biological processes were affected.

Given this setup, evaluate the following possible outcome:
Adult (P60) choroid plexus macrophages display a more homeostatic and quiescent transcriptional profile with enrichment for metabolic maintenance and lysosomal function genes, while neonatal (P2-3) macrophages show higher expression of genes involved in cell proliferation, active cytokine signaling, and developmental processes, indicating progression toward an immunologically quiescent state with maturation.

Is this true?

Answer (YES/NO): NO